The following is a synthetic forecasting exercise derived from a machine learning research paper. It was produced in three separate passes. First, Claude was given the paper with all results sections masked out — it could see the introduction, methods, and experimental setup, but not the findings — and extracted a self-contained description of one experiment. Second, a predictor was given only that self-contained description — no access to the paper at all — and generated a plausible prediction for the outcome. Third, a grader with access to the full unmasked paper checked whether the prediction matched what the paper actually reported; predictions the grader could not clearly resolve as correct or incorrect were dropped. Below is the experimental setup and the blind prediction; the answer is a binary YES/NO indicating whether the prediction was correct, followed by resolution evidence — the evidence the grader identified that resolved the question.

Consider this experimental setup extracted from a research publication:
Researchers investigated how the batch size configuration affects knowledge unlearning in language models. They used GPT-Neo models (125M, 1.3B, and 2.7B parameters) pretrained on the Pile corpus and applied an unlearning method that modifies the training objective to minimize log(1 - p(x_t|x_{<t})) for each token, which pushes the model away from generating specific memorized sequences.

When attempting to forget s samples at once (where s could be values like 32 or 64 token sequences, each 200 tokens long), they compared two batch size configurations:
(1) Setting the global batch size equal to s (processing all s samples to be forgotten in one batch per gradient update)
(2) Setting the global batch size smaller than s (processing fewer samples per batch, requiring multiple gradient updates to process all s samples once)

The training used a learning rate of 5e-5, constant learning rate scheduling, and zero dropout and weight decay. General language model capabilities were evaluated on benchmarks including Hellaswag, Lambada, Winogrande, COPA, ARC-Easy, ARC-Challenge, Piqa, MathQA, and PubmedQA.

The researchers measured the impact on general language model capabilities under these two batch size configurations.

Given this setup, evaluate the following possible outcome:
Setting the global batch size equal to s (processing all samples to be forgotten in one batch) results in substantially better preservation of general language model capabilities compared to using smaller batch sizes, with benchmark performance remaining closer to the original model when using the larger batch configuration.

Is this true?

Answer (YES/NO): YES